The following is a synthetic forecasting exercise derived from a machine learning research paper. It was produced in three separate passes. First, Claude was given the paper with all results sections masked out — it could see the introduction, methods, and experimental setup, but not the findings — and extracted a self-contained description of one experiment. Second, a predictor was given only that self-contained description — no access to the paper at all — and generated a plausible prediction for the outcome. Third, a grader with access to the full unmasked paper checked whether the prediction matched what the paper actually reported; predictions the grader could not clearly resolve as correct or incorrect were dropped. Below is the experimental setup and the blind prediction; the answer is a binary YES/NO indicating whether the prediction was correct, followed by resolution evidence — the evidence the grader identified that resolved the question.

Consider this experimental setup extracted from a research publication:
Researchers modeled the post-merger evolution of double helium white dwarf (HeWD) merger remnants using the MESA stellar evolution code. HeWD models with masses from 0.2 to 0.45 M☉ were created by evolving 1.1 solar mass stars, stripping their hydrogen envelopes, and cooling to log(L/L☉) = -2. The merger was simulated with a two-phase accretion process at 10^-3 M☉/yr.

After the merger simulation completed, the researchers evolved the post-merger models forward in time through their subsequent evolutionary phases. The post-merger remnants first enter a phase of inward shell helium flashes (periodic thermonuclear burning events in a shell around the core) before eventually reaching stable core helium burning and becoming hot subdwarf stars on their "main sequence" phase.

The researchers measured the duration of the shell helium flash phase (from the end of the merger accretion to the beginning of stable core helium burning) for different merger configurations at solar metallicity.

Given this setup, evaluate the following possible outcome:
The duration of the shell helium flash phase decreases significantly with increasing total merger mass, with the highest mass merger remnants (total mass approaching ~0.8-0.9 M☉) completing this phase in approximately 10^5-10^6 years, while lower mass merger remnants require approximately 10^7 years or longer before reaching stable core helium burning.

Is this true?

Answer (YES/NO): NO